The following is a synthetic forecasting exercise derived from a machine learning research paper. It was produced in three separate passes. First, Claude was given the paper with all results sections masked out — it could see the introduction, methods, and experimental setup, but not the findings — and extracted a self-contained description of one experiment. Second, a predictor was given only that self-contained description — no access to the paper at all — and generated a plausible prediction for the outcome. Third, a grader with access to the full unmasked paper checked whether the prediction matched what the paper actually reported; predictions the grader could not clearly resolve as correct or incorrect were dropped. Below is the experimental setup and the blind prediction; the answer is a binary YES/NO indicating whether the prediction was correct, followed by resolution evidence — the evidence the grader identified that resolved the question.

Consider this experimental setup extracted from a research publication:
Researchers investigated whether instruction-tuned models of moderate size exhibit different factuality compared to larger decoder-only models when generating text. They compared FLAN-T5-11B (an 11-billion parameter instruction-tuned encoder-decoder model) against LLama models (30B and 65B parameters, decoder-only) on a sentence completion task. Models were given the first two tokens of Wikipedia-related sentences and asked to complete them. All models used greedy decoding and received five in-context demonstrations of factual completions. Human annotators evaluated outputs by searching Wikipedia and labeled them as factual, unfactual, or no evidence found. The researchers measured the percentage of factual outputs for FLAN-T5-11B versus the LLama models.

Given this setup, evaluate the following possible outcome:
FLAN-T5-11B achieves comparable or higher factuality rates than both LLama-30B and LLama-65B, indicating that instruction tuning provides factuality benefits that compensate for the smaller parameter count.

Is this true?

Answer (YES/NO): NO